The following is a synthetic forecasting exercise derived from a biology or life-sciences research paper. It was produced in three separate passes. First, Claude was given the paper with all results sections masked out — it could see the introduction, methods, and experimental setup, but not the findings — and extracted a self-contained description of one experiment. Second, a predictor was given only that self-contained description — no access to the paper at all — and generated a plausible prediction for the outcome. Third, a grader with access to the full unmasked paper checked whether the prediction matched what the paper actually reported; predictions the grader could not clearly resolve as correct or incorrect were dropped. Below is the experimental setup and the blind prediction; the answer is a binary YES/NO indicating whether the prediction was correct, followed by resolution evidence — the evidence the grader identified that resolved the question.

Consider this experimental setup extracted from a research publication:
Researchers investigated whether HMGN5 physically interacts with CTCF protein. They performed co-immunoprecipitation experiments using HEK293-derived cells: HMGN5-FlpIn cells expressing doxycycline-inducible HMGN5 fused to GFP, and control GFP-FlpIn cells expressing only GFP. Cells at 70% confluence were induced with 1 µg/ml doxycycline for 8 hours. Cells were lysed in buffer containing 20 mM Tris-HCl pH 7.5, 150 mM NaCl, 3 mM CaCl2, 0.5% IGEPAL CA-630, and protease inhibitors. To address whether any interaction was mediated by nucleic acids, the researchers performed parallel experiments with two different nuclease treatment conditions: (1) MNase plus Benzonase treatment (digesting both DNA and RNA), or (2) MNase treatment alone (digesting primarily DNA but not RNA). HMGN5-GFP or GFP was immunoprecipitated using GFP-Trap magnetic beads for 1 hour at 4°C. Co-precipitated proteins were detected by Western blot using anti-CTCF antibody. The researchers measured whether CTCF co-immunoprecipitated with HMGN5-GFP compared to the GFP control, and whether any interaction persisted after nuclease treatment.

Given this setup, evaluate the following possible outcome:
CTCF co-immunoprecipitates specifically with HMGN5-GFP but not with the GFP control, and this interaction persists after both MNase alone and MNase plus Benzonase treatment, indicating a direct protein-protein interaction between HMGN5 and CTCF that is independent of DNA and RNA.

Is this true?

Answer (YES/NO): YES